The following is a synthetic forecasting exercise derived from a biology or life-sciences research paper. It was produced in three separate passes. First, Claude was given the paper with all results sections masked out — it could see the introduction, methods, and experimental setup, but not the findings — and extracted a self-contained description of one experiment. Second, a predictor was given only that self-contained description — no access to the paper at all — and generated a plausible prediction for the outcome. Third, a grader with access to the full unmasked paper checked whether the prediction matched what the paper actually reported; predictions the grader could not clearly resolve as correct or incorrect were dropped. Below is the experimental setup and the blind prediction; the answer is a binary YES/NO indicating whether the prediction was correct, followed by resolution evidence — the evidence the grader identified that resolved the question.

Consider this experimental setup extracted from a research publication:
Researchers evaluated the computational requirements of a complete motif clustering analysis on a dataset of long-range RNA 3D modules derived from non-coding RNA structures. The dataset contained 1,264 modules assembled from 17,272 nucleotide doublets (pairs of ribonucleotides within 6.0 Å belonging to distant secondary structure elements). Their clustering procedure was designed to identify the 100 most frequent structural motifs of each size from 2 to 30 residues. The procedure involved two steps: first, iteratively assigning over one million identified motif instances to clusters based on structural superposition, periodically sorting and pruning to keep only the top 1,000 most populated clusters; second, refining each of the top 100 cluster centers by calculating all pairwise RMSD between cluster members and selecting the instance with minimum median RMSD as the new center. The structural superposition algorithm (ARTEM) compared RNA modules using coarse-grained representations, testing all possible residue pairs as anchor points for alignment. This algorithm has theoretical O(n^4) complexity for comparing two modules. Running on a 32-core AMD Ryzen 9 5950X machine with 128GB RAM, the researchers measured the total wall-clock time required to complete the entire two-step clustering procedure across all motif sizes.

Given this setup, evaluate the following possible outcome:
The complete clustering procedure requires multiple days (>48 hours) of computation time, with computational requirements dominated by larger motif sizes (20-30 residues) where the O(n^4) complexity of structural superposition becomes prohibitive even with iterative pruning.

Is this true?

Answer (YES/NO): YES